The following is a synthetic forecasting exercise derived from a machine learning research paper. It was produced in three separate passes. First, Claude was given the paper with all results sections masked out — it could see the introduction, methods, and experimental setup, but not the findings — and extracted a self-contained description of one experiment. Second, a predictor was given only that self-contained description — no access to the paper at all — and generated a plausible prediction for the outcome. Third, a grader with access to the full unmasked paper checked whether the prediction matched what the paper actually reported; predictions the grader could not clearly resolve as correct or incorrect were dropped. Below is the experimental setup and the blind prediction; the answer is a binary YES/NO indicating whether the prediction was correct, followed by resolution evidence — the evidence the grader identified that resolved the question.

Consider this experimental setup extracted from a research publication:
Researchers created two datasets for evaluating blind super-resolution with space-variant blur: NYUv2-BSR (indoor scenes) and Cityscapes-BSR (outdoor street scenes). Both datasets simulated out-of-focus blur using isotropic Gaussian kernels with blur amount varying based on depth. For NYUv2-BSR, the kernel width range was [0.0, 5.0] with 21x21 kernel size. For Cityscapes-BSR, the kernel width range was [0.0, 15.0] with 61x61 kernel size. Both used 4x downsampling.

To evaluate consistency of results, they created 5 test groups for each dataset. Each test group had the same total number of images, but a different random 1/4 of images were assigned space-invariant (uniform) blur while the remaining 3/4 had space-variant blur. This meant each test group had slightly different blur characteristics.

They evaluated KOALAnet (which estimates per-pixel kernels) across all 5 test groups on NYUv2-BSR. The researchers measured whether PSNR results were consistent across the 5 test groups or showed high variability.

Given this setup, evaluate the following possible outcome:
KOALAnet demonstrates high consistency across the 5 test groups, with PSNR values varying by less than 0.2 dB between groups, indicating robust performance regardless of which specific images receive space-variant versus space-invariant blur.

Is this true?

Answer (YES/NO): YES